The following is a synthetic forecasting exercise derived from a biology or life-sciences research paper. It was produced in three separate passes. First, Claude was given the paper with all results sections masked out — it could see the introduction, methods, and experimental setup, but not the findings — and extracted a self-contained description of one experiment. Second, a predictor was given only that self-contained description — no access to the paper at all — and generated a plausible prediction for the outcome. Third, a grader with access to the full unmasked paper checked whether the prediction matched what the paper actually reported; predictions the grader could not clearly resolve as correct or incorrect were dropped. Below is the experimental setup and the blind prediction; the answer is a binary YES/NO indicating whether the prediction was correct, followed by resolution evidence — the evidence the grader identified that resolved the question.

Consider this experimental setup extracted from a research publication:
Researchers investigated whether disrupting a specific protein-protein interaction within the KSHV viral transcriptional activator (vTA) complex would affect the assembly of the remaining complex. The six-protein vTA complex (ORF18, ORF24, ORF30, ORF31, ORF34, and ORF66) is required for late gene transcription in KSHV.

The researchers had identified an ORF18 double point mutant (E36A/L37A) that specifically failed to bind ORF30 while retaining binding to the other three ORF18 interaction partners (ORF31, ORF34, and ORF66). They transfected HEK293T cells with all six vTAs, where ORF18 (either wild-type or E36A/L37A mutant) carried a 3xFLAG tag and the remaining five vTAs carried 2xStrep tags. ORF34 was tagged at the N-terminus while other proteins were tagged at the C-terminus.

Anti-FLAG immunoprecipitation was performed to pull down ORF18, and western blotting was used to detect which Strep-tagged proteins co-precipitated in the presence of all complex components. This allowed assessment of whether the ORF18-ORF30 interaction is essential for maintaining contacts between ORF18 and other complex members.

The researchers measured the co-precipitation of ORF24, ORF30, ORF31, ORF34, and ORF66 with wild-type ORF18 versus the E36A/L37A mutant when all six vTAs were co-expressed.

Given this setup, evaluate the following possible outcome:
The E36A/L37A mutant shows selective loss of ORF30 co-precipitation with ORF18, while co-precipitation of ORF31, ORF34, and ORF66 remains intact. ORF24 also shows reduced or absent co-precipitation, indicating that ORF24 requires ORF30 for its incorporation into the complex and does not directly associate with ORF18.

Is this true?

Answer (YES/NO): NO